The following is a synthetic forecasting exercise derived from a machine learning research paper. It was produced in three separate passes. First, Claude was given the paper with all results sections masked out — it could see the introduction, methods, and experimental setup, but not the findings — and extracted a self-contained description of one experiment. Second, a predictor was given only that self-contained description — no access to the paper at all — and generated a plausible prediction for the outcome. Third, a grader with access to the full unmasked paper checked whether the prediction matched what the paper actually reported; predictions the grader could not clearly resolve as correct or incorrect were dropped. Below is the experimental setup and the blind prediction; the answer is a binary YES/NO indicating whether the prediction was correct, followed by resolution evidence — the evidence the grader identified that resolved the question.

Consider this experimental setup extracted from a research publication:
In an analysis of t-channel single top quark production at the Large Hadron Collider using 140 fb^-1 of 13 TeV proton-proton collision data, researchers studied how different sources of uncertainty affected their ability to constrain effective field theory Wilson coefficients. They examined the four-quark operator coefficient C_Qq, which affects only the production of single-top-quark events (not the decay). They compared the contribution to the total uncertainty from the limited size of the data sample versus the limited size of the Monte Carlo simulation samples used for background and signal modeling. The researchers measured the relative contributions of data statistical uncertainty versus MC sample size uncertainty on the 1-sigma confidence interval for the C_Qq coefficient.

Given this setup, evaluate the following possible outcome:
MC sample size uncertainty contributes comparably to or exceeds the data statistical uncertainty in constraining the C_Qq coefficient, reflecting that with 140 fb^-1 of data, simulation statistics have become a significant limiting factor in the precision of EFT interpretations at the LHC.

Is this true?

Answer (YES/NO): NO